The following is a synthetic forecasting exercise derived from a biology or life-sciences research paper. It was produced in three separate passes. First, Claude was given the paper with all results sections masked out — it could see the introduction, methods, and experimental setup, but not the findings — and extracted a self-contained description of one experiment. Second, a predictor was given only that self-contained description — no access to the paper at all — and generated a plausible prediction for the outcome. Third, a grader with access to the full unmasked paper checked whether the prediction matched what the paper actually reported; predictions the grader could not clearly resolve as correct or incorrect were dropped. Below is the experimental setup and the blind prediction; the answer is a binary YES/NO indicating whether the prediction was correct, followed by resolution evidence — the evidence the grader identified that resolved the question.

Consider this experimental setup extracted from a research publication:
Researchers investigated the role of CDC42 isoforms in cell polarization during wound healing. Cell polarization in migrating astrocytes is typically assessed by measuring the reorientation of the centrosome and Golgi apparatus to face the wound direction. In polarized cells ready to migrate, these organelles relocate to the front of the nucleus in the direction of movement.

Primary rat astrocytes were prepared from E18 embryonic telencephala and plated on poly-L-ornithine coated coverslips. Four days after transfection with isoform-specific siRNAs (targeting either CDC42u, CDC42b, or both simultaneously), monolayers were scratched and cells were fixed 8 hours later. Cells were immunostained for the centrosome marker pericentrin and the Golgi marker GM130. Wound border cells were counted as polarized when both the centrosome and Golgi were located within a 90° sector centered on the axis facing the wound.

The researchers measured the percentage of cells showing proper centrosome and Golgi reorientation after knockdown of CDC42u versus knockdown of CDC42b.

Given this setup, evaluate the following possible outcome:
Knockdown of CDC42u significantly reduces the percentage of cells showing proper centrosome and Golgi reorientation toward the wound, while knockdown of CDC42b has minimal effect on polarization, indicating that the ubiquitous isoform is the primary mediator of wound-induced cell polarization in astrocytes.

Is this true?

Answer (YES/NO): YES